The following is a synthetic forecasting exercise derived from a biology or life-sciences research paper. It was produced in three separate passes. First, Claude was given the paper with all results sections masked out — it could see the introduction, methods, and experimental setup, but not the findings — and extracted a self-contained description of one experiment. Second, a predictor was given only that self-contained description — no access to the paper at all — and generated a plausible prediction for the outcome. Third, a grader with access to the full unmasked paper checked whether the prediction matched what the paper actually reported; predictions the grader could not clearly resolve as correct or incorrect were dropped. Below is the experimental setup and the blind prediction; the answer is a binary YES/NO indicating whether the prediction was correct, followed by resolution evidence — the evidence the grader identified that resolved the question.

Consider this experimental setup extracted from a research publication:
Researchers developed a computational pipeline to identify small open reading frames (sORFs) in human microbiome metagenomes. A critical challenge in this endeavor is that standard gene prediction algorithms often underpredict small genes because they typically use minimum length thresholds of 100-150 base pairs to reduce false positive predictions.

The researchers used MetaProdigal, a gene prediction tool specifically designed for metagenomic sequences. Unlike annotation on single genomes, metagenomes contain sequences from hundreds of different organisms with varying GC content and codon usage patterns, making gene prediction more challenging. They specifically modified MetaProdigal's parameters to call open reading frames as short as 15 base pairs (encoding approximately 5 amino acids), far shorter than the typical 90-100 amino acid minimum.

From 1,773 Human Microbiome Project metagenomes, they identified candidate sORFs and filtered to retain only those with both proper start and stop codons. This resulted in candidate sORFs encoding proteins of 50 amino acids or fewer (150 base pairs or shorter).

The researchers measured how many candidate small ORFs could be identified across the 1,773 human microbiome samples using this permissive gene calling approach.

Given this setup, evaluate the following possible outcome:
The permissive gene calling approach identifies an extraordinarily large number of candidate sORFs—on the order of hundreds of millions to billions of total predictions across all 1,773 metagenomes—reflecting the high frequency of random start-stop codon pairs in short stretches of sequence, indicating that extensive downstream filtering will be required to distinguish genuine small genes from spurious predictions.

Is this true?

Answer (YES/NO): NO